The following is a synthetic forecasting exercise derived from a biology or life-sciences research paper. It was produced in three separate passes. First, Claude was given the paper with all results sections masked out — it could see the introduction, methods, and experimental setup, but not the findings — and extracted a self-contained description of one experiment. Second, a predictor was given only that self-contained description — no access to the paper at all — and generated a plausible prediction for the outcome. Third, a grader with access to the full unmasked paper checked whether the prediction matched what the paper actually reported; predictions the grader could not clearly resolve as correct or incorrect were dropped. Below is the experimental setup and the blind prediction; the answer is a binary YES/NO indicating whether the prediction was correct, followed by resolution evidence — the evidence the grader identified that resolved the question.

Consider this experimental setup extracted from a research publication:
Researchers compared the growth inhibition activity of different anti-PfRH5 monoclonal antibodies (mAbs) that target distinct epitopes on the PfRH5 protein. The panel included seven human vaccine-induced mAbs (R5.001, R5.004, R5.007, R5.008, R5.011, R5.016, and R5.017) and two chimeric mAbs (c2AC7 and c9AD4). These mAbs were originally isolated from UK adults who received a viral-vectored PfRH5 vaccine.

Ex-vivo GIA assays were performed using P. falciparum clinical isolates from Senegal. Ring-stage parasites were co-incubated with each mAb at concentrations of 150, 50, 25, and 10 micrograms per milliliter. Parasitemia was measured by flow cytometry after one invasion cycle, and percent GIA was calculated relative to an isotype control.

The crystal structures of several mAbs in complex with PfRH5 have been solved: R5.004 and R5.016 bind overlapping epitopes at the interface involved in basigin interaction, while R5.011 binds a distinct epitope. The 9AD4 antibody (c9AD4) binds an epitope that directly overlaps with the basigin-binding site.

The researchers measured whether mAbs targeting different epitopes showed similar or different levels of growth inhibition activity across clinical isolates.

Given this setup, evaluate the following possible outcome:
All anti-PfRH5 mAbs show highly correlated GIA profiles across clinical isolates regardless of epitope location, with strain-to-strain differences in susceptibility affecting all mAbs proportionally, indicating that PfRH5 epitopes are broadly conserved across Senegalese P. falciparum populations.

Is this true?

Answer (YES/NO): NO